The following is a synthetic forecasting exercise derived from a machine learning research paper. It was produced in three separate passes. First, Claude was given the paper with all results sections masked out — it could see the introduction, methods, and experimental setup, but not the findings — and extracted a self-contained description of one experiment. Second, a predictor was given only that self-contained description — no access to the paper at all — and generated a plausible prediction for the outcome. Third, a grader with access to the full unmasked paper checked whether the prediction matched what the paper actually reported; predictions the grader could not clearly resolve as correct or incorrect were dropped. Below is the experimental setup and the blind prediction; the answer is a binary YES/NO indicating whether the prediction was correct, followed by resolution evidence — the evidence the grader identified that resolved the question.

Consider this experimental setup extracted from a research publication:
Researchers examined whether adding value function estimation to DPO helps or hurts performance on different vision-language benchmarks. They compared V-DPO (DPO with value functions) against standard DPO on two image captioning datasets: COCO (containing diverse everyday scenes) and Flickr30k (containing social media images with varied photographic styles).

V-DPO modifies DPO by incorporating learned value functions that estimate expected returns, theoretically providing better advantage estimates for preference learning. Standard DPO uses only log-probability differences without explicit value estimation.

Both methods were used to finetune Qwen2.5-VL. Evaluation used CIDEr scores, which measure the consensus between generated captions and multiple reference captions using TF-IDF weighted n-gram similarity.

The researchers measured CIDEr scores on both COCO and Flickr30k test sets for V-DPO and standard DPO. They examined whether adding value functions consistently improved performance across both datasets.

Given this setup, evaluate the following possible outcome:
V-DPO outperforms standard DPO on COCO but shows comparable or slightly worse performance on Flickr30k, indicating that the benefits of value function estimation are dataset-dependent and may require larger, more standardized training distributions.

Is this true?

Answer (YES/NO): YES